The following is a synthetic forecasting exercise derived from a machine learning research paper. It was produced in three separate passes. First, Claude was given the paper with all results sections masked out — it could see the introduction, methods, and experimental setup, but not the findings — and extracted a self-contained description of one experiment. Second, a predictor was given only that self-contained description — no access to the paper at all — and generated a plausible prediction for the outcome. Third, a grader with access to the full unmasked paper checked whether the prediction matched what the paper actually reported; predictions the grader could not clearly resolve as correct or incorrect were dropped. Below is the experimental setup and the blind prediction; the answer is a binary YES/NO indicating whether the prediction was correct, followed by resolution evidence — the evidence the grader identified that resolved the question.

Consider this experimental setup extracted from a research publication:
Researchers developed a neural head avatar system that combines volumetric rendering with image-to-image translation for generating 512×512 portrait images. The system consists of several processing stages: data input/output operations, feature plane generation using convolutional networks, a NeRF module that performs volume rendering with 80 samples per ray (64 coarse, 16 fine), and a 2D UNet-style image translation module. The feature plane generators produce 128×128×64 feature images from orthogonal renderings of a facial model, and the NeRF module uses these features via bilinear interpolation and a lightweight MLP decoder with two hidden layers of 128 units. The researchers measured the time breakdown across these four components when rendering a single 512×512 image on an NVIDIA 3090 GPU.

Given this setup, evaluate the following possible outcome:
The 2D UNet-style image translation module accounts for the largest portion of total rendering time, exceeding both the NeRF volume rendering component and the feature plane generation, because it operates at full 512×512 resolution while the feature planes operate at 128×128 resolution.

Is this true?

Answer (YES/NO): NO